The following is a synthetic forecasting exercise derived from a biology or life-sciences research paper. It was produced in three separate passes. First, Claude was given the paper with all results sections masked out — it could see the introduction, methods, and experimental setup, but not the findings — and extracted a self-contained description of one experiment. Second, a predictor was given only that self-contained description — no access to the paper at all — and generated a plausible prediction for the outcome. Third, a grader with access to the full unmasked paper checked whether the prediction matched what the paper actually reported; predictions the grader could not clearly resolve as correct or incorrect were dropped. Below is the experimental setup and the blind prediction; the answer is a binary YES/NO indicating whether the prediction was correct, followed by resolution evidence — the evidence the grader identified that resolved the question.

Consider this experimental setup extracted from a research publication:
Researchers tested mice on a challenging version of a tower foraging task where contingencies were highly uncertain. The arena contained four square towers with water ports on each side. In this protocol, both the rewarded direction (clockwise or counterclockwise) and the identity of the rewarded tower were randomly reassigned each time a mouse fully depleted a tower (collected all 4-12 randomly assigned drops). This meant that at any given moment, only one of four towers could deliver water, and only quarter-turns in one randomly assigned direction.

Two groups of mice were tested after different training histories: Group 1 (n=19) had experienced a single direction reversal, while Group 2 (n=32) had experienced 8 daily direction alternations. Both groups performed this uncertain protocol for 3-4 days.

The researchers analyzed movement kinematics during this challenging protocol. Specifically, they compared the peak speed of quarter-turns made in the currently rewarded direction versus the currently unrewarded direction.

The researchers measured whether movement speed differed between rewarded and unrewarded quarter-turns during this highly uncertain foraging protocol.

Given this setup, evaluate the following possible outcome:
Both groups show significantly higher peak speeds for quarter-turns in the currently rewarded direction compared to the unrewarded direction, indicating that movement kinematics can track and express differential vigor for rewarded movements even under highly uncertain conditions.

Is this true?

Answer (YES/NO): NO